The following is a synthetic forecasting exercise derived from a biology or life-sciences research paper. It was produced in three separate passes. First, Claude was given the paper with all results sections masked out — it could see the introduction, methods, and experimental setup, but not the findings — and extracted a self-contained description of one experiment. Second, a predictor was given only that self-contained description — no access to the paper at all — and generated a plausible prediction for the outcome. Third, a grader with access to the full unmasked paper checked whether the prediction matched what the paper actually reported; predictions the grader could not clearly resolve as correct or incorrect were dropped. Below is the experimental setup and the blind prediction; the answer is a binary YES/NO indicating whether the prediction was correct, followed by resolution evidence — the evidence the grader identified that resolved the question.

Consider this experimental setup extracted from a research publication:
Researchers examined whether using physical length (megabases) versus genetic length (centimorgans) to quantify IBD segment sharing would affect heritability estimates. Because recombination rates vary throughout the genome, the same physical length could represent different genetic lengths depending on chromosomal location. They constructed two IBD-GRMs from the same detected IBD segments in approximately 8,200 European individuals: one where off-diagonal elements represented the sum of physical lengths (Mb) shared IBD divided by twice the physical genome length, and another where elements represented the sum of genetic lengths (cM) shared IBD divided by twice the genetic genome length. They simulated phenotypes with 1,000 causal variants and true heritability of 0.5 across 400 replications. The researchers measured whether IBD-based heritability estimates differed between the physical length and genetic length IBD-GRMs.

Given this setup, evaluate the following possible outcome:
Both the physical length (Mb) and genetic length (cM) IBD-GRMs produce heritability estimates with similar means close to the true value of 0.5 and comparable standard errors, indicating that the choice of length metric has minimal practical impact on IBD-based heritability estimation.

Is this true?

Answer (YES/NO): YES